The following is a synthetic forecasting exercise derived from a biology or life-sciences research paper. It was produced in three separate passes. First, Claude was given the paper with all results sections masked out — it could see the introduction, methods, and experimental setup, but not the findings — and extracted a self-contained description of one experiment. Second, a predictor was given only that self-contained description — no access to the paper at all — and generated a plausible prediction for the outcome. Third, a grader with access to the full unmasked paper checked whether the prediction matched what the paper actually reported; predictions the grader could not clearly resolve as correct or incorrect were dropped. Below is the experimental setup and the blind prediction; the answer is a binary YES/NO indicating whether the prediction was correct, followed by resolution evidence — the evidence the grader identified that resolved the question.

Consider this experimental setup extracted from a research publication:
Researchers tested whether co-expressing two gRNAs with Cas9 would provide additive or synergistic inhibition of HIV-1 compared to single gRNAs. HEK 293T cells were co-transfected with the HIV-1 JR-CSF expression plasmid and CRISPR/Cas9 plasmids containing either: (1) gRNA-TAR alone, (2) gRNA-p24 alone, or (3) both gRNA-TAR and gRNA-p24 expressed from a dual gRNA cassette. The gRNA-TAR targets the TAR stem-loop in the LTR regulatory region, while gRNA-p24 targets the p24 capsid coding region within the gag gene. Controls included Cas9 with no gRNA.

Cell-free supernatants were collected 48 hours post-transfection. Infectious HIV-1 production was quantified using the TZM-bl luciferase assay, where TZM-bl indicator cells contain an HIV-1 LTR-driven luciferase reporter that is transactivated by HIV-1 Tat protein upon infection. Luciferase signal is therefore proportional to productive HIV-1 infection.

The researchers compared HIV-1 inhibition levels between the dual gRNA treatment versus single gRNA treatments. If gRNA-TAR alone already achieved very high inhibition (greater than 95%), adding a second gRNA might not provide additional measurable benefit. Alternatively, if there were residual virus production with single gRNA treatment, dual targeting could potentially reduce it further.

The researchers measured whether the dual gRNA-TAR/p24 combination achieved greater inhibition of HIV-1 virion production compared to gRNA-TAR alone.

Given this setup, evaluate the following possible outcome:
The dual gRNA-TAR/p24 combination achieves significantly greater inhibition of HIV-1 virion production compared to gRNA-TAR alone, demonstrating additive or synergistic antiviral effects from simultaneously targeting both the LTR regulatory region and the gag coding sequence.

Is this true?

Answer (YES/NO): NO